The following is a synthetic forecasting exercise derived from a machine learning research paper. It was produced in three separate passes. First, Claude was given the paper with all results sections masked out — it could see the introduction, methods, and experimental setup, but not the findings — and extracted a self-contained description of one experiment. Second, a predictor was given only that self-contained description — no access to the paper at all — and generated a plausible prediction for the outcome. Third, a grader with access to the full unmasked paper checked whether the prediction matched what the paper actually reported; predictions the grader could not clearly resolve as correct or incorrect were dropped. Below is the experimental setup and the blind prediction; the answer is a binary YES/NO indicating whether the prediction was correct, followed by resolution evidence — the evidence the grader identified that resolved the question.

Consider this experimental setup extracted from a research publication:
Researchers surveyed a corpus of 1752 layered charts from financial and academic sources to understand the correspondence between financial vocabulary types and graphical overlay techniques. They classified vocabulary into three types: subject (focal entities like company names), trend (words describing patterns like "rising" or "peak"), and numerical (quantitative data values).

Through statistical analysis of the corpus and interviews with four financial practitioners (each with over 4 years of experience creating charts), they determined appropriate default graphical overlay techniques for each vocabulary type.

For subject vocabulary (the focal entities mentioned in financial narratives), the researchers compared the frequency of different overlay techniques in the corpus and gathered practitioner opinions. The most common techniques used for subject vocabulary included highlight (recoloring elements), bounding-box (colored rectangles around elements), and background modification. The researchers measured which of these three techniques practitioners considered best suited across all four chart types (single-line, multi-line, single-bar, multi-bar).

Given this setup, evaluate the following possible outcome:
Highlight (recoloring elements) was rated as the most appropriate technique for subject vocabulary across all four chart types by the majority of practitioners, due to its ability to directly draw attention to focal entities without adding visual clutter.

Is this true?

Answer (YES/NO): NO